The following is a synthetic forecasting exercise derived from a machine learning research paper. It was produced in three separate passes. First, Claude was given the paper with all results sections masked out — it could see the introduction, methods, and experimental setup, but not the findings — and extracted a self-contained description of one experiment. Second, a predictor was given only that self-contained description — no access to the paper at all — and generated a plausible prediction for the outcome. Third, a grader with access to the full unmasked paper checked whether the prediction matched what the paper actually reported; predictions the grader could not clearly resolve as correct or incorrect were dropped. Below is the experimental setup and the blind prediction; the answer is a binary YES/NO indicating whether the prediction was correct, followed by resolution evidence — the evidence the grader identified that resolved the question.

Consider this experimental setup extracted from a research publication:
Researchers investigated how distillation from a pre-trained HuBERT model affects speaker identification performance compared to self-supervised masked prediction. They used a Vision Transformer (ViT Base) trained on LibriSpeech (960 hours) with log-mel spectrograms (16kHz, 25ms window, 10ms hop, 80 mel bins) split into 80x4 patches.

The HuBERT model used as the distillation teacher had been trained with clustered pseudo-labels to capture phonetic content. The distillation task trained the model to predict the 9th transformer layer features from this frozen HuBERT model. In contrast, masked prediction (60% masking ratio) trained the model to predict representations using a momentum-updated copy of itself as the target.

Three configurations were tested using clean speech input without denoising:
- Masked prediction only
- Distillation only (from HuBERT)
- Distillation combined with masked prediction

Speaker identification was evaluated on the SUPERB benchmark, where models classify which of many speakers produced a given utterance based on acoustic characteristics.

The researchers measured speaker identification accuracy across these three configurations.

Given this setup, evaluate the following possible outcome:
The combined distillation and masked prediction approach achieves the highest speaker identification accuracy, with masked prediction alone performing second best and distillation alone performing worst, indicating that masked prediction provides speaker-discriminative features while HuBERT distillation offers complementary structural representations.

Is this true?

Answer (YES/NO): NO